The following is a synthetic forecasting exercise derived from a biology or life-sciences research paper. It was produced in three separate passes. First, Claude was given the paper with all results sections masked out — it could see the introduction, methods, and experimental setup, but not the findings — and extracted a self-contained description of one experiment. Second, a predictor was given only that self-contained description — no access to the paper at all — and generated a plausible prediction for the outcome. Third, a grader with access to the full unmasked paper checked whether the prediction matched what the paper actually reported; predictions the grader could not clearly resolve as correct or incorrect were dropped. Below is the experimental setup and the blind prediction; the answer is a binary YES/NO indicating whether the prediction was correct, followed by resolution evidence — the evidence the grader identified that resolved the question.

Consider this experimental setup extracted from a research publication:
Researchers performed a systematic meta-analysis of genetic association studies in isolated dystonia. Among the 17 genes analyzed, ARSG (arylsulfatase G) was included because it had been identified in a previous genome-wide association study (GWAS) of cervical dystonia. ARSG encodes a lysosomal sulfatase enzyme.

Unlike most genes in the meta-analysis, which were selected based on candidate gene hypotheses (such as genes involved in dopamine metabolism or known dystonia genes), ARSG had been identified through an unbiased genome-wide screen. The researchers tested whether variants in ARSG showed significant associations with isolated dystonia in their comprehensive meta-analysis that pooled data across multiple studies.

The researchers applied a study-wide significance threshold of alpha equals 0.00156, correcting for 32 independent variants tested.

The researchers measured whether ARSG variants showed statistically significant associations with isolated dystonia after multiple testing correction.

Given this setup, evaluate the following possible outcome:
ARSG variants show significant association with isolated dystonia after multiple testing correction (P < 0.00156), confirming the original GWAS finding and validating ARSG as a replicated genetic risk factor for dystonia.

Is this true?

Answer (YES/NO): NO